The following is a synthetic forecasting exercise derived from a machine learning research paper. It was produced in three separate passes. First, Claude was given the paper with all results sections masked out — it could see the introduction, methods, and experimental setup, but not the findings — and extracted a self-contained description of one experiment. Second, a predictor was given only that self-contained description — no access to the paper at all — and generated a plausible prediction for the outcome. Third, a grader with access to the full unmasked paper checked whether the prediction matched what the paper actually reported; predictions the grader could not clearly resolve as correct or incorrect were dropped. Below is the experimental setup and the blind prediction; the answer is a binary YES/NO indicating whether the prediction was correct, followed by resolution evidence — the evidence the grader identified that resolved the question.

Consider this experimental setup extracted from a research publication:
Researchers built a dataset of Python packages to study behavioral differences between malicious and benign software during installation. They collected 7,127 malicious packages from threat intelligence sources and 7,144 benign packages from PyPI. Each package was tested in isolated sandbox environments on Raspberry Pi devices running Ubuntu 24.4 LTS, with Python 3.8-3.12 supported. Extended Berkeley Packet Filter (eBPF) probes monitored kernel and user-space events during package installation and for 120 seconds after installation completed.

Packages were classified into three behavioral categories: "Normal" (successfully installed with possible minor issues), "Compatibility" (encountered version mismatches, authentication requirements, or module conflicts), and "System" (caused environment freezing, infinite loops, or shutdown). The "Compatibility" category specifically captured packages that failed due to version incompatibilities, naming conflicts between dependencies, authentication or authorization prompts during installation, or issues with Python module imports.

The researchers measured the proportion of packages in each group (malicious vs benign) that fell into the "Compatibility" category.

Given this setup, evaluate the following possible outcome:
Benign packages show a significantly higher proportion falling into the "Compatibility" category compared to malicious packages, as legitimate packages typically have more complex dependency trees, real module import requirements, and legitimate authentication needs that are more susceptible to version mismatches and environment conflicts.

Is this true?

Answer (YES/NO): NO